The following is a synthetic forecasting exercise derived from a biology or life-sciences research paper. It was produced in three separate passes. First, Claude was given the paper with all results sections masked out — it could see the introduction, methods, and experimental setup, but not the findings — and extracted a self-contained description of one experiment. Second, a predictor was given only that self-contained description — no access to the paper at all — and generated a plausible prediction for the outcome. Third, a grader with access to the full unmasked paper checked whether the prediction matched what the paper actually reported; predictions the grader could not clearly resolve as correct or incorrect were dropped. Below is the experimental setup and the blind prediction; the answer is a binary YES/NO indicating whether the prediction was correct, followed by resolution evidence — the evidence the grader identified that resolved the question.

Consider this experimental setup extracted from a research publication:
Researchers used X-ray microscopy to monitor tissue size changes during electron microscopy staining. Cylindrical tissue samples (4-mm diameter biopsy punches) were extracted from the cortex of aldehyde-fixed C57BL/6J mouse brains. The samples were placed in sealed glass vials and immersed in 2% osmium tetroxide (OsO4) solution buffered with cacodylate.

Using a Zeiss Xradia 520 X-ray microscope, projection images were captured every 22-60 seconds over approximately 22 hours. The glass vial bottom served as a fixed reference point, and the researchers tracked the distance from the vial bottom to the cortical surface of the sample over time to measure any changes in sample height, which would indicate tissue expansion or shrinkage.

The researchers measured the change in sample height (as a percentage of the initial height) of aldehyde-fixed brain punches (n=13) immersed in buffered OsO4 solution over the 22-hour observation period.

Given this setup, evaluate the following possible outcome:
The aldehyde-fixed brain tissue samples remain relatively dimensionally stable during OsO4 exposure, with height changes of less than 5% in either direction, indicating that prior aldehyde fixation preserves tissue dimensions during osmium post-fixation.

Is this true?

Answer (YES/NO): NO